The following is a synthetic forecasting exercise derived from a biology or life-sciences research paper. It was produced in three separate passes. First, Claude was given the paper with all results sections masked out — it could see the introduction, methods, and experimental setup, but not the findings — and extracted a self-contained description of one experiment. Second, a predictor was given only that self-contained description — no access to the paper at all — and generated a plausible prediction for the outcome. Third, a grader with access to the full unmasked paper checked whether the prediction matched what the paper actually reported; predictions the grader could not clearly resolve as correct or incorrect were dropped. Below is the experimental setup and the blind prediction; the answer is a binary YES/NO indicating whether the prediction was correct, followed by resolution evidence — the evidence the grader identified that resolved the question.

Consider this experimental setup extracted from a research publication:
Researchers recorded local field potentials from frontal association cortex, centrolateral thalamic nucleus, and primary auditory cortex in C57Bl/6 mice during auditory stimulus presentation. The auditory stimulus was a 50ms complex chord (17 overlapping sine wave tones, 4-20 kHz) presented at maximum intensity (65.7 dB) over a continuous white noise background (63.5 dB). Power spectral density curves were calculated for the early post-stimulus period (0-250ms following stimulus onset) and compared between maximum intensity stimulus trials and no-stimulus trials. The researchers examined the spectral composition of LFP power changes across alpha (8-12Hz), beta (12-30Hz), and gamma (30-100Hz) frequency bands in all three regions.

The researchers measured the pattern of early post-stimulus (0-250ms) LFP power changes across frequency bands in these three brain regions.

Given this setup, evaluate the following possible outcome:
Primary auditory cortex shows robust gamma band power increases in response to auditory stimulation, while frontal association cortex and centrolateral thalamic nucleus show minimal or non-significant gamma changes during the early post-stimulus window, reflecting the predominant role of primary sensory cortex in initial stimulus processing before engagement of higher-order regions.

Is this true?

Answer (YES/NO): NO